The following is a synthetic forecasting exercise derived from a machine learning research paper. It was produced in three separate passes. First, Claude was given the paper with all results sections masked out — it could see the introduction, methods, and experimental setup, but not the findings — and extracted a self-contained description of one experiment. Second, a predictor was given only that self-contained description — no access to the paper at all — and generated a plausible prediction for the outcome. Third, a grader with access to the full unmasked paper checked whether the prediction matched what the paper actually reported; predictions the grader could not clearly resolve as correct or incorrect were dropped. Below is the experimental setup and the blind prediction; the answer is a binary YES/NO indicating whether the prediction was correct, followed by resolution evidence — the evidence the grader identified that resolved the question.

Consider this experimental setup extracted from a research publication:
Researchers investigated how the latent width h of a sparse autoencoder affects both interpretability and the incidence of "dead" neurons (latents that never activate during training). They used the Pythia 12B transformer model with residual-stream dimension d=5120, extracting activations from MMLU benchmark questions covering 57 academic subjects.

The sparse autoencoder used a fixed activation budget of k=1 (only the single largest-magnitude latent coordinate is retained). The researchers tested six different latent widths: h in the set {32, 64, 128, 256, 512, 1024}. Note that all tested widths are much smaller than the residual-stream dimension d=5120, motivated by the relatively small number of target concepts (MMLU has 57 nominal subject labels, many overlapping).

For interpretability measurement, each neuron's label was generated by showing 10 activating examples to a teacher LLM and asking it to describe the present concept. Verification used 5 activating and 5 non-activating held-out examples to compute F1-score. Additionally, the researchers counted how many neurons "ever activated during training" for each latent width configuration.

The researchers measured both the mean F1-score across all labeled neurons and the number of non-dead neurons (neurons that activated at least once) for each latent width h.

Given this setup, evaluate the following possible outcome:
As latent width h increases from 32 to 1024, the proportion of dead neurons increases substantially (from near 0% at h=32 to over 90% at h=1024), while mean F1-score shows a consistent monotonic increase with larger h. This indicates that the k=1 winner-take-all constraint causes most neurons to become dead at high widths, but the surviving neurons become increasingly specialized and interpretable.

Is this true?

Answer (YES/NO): NO